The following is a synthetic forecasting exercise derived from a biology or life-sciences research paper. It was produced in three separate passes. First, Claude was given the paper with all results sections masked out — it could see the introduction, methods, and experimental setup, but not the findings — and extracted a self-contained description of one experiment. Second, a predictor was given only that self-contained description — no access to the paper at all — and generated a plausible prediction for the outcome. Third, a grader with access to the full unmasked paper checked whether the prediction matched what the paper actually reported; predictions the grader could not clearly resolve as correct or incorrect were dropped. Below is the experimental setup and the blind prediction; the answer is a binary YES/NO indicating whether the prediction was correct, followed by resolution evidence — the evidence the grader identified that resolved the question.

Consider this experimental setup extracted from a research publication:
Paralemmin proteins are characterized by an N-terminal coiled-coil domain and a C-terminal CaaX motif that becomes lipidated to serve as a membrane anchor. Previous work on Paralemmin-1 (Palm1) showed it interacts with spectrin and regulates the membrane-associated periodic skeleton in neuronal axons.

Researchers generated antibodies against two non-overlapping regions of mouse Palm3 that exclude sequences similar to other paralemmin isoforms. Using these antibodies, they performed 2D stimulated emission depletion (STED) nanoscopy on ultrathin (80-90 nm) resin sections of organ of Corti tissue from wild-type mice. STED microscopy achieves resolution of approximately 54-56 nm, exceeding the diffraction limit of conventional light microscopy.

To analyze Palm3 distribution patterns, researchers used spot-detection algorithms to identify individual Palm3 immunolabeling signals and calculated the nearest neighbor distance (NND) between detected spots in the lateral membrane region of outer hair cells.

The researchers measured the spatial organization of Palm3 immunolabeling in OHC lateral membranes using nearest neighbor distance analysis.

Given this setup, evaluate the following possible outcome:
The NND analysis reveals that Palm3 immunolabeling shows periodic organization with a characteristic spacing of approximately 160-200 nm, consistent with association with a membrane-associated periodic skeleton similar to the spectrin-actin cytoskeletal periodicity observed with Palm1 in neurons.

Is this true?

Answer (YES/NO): NO